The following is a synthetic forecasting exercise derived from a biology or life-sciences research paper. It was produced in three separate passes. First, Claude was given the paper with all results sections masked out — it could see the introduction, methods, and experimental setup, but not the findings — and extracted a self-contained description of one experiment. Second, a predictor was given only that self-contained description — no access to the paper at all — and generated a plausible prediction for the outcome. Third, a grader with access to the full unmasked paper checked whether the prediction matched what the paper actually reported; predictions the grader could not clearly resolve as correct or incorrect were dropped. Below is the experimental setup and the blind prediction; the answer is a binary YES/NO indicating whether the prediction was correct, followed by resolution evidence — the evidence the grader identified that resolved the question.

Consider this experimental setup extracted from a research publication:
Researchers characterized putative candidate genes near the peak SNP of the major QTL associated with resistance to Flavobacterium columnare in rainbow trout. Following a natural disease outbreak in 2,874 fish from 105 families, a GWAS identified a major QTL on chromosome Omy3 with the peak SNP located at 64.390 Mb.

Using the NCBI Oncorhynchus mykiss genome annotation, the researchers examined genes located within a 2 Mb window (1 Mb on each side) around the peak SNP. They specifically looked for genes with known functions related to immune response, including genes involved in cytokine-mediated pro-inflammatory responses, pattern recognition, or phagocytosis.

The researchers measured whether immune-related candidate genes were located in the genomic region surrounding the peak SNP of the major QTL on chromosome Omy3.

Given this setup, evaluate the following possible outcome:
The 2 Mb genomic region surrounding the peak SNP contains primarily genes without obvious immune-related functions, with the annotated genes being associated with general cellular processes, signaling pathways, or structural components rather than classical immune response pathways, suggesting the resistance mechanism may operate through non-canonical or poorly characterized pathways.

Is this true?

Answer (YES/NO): NO